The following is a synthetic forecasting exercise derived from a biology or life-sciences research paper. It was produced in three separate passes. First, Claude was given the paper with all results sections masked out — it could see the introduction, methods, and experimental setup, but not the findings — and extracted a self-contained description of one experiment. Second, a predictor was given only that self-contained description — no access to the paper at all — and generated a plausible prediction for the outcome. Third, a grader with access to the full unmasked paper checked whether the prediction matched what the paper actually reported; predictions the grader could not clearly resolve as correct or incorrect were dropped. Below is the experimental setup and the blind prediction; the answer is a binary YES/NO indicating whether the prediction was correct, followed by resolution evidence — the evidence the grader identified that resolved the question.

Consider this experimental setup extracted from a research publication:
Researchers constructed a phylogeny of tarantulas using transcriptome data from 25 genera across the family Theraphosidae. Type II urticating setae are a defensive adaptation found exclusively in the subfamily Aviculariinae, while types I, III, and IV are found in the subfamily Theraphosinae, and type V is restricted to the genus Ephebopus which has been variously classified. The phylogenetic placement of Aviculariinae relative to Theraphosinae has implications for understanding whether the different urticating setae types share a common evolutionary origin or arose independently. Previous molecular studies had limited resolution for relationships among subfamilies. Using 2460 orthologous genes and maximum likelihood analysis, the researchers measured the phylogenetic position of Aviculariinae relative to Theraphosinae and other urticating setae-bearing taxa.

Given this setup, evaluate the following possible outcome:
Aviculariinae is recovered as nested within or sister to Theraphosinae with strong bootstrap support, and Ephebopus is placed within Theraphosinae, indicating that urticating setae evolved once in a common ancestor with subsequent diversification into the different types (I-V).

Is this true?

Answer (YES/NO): NO